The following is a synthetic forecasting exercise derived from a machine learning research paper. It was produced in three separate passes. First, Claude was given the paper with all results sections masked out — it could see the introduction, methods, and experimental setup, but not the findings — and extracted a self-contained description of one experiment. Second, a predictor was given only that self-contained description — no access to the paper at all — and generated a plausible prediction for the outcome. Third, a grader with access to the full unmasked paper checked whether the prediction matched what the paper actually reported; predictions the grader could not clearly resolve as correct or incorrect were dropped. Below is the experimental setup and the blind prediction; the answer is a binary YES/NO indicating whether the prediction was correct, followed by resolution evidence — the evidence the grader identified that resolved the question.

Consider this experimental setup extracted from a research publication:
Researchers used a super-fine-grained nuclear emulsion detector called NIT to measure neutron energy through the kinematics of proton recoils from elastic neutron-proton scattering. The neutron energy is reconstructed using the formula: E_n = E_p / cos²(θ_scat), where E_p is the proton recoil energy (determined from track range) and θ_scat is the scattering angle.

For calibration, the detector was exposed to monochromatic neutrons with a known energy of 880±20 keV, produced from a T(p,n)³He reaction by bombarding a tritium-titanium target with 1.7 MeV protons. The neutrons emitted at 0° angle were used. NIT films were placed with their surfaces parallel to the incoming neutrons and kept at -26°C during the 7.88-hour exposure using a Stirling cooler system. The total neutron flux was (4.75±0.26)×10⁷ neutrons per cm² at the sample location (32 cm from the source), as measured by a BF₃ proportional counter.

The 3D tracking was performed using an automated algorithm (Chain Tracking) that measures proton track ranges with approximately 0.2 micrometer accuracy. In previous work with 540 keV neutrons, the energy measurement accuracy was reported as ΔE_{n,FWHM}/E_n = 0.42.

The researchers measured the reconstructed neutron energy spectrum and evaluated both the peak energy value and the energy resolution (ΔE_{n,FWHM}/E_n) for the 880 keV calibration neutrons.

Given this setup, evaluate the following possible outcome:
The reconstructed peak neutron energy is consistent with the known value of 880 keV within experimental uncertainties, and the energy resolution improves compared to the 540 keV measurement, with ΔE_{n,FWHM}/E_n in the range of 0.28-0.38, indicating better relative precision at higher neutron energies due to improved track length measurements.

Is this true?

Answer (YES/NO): YES